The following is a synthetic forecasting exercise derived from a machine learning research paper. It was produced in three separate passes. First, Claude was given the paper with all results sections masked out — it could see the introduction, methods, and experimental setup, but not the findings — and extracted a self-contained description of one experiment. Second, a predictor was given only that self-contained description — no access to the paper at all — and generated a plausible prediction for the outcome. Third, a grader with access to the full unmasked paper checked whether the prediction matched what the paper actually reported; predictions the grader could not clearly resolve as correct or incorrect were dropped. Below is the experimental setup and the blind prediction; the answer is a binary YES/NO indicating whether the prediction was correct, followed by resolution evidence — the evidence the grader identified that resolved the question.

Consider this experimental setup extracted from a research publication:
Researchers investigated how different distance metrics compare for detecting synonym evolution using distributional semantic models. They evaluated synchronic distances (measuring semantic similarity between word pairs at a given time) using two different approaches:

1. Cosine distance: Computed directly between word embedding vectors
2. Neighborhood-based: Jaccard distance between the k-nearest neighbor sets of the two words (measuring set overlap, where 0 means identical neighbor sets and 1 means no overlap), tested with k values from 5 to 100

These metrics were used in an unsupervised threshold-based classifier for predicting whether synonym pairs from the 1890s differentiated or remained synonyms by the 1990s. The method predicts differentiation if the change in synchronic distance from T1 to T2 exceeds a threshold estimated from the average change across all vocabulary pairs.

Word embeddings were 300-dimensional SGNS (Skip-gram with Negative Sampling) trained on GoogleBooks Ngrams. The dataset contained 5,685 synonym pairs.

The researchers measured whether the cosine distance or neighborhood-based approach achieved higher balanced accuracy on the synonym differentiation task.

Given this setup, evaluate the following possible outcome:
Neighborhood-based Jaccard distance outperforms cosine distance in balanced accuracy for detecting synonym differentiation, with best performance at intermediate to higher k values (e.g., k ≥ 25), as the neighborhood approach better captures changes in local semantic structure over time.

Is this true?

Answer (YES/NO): NO